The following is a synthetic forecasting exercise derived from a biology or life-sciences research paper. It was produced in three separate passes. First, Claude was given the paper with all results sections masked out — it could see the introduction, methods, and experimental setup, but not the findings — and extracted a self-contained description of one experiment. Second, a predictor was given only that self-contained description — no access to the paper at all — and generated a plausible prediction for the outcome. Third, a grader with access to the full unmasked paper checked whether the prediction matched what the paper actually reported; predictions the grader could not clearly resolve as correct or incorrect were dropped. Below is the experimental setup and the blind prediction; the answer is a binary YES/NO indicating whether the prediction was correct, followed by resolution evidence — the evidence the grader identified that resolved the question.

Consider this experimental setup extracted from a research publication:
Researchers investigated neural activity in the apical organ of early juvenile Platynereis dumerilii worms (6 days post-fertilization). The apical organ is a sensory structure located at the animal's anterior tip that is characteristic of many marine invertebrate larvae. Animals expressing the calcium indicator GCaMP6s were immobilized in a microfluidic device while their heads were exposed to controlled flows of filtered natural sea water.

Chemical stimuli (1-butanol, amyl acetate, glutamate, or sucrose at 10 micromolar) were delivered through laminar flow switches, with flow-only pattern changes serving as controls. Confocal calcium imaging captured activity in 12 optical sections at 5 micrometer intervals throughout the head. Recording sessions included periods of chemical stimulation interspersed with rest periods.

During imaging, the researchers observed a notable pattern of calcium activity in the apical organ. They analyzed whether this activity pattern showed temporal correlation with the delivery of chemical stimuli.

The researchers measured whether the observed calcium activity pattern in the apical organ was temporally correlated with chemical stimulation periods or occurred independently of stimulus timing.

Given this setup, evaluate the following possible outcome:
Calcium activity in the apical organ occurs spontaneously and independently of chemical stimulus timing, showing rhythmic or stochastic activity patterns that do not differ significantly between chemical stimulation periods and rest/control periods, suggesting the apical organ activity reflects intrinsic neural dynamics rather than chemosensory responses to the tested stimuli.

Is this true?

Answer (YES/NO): YES